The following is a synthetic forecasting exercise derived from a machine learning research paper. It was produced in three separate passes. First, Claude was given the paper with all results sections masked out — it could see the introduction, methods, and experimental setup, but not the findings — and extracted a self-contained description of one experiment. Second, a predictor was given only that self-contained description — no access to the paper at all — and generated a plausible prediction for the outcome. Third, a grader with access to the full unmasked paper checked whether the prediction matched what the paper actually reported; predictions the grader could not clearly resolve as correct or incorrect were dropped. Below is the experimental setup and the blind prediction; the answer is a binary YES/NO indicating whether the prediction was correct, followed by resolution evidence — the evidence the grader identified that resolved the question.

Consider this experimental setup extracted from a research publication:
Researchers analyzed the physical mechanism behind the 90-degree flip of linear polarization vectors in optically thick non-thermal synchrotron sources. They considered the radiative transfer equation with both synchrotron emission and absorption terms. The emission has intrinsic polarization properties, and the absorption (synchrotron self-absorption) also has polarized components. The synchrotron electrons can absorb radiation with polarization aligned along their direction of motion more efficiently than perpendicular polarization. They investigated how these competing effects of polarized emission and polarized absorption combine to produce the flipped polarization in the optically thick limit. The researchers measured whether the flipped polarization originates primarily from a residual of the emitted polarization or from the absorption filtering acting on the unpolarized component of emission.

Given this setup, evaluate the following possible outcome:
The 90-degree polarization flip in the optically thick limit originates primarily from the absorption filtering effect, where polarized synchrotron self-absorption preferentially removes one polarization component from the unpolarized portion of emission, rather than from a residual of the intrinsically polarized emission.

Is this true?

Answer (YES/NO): YES